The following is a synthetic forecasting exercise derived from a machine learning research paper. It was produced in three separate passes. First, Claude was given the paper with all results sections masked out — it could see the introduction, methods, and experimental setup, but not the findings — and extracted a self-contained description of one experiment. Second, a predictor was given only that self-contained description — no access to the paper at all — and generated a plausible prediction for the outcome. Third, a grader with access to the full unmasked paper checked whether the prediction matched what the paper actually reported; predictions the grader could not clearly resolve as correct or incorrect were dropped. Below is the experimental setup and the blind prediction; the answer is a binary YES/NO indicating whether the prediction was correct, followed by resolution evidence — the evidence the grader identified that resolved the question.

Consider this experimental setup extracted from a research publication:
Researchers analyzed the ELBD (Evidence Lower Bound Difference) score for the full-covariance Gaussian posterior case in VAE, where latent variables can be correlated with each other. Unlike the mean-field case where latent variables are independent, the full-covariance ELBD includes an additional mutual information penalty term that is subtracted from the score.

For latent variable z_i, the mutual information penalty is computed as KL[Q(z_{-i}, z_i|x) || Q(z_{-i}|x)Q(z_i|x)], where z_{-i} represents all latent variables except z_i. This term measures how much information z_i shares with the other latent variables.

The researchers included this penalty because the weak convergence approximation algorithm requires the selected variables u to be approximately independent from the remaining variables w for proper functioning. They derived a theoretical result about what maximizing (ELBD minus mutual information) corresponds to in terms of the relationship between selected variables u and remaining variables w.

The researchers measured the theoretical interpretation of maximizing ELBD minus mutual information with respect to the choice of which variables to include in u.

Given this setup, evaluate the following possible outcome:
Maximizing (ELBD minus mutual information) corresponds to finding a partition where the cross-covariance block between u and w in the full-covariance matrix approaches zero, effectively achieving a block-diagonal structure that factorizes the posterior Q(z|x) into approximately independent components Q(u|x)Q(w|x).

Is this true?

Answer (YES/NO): NO